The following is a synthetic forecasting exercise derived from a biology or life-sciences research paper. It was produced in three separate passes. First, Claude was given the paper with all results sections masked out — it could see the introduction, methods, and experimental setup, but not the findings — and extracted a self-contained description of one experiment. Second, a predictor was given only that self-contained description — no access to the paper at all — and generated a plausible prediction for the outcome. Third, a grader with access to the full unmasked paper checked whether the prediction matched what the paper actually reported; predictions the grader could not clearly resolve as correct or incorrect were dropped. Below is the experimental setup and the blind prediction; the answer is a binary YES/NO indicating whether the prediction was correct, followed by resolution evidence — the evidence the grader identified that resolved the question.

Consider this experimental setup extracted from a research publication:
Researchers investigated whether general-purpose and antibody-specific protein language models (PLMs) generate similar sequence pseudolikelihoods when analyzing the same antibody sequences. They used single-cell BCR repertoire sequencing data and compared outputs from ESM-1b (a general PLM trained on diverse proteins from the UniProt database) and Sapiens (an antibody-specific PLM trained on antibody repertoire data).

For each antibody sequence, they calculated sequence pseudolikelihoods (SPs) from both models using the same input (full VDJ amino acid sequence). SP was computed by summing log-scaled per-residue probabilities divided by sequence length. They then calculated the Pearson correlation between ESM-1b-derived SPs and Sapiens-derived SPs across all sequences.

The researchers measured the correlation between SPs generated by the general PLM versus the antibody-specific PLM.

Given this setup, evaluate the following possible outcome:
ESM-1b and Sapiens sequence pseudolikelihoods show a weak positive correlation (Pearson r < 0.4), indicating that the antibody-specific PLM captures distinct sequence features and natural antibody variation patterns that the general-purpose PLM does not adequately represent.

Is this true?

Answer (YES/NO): NO